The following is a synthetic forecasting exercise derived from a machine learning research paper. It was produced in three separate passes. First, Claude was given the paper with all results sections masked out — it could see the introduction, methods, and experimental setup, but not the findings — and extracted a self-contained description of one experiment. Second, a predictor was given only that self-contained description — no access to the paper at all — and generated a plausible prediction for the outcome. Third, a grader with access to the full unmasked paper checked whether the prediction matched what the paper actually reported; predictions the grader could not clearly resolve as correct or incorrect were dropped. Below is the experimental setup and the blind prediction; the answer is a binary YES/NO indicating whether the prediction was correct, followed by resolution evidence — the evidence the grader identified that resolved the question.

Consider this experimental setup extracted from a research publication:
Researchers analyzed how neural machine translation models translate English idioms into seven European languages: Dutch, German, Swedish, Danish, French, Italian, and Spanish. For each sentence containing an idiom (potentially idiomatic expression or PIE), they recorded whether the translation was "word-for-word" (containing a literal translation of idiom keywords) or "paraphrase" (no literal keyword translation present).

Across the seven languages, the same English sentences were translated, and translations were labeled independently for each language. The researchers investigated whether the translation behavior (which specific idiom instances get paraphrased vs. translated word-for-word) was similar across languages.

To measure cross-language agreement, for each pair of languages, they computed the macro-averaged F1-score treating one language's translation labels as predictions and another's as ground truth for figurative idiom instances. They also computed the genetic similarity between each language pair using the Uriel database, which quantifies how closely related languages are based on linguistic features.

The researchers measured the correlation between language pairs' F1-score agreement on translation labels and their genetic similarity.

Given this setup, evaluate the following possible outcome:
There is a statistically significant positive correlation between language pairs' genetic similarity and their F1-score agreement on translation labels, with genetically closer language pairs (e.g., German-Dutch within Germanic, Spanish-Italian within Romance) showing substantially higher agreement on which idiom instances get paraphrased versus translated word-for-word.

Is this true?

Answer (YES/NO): YES